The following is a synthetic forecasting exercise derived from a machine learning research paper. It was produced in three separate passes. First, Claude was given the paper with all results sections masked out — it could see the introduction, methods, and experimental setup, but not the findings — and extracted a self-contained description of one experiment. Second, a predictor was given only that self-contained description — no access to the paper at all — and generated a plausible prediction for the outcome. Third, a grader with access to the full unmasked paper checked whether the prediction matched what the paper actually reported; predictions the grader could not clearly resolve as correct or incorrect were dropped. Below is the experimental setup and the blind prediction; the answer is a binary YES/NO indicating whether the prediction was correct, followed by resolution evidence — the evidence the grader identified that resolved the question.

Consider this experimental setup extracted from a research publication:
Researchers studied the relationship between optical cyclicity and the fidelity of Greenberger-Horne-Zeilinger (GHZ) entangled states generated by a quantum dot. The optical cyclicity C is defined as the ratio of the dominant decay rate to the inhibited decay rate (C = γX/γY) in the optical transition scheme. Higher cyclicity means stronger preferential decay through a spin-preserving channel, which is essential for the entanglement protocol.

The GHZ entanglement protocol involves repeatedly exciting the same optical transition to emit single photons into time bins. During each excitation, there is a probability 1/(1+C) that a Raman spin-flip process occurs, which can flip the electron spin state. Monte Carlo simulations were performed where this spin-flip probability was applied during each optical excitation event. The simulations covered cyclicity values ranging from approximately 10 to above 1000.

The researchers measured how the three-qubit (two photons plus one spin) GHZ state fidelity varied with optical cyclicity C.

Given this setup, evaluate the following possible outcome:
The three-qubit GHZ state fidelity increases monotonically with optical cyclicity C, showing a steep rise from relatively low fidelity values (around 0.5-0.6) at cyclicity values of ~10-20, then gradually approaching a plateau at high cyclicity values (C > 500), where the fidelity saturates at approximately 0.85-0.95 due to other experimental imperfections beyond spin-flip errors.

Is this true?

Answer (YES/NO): NO